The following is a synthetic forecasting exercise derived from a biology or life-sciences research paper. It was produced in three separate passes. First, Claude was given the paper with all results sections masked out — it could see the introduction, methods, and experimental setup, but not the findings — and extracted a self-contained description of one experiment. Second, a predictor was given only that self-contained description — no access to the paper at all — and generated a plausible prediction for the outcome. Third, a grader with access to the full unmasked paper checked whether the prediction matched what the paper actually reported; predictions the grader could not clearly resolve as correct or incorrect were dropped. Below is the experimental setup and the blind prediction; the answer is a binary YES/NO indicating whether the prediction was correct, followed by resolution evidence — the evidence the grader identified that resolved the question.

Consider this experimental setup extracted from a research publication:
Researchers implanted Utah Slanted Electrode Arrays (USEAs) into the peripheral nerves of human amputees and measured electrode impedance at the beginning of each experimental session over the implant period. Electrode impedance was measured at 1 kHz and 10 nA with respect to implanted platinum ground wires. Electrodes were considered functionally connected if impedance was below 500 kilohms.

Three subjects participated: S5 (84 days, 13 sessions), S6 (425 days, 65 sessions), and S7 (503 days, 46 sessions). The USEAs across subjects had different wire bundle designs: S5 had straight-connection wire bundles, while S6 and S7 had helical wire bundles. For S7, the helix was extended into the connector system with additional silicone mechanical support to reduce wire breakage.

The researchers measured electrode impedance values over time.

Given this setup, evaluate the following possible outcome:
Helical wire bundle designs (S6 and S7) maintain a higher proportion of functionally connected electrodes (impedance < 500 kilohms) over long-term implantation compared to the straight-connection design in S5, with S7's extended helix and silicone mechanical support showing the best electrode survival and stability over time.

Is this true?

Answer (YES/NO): NO